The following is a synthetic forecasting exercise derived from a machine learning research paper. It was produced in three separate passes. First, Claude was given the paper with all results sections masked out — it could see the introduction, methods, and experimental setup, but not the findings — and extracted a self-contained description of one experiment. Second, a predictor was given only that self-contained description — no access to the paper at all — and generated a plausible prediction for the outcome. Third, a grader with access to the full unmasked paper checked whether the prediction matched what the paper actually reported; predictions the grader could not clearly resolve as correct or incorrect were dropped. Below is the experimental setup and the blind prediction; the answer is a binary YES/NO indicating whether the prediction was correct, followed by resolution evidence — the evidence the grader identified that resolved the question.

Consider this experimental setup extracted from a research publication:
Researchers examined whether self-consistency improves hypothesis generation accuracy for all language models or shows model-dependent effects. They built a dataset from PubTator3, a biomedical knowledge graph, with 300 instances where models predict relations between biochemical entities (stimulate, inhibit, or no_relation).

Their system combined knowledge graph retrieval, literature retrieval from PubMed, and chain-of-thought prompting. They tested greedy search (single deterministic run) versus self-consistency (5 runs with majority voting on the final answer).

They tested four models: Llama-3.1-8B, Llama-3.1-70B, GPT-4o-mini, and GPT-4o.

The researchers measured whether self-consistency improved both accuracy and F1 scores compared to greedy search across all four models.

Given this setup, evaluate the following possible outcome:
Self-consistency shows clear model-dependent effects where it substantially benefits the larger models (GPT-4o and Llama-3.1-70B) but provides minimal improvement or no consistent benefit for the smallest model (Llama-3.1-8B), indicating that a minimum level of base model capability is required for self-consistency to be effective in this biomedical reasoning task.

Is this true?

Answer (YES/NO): NO